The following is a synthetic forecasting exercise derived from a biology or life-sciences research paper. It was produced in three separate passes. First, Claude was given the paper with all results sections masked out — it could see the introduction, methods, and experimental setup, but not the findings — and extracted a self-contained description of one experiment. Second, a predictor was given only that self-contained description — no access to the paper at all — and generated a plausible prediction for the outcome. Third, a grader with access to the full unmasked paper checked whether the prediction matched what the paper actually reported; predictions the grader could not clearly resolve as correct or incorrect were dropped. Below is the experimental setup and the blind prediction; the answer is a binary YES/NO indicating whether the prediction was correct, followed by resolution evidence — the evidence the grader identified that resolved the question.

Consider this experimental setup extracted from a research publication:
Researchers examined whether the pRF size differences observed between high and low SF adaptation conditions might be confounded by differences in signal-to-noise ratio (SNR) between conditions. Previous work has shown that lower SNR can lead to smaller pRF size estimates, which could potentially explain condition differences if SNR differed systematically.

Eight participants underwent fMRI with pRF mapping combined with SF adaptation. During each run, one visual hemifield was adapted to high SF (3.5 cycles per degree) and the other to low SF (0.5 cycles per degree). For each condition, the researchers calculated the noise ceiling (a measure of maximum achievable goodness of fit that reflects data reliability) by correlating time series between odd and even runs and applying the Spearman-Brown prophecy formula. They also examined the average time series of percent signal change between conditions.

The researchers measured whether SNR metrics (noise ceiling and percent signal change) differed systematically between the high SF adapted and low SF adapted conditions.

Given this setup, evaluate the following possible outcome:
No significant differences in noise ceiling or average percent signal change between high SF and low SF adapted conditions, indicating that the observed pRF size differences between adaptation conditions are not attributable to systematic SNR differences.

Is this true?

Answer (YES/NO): YES